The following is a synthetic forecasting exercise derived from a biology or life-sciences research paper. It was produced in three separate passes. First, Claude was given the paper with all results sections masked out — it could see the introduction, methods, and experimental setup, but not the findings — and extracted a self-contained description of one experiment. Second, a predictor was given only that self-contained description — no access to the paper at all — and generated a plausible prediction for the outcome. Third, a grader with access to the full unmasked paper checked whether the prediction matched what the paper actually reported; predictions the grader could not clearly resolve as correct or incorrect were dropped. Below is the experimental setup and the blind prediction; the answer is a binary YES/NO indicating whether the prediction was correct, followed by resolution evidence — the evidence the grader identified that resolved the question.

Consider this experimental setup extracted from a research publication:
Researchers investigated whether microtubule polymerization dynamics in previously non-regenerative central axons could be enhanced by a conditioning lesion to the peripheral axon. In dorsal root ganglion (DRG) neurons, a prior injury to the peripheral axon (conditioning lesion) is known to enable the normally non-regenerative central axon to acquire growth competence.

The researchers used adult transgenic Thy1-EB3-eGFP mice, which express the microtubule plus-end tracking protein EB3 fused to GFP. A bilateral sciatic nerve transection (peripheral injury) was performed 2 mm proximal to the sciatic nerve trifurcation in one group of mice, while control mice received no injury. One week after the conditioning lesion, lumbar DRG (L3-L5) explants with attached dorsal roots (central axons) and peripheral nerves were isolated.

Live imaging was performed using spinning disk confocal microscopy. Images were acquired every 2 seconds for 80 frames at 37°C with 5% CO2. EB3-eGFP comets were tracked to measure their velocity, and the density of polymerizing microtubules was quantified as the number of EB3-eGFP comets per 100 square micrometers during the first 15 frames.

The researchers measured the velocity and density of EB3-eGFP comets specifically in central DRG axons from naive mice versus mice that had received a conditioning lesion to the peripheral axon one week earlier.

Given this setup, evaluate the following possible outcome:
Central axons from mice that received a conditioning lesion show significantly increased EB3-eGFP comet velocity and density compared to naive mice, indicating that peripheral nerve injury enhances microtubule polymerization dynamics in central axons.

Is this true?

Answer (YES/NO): NO